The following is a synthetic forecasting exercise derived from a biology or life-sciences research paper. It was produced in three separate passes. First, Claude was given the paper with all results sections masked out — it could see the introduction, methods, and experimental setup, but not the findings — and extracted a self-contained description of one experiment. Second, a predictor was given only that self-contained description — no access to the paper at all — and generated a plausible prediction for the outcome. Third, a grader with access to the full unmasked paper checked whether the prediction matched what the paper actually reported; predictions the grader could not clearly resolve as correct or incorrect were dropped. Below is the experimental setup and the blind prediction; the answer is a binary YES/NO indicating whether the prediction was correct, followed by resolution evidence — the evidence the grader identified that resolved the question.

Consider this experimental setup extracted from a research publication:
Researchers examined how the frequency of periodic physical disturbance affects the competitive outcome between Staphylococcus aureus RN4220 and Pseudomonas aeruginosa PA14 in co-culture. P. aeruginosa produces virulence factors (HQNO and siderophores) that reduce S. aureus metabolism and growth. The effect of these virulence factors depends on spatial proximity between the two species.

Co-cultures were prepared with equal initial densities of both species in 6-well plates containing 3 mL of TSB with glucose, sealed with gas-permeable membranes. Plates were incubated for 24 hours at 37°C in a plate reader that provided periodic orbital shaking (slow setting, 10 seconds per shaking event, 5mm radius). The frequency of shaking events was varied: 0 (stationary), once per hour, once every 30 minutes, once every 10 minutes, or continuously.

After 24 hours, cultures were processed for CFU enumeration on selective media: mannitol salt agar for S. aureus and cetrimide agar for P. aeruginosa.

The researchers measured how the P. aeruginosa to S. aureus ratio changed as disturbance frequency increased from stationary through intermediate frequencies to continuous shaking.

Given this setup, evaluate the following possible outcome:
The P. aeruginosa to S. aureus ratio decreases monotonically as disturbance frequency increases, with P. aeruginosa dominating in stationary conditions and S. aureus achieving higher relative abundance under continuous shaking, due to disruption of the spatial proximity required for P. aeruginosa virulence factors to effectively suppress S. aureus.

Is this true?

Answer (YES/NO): NO